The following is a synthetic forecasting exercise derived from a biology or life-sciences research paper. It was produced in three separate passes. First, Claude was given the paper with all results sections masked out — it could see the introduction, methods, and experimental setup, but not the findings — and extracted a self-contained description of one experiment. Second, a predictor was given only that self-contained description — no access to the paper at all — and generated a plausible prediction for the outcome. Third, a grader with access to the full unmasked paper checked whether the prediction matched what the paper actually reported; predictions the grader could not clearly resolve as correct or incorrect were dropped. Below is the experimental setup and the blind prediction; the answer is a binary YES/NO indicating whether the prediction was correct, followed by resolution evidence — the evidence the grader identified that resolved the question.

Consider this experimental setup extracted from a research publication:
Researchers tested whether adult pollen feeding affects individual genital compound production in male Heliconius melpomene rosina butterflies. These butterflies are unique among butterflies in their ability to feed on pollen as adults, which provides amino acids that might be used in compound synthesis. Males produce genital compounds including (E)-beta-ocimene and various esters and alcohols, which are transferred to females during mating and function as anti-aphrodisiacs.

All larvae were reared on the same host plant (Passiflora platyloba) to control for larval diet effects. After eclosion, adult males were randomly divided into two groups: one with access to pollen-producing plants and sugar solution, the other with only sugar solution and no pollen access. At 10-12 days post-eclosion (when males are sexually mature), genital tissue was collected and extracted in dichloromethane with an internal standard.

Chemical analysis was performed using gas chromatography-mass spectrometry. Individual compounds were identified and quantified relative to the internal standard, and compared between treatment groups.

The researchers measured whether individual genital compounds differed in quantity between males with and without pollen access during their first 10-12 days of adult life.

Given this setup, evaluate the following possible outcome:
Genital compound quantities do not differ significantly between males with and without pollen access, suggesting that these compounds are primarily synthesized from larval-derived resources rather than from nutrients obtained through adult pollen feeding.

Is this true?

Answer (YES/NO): YES